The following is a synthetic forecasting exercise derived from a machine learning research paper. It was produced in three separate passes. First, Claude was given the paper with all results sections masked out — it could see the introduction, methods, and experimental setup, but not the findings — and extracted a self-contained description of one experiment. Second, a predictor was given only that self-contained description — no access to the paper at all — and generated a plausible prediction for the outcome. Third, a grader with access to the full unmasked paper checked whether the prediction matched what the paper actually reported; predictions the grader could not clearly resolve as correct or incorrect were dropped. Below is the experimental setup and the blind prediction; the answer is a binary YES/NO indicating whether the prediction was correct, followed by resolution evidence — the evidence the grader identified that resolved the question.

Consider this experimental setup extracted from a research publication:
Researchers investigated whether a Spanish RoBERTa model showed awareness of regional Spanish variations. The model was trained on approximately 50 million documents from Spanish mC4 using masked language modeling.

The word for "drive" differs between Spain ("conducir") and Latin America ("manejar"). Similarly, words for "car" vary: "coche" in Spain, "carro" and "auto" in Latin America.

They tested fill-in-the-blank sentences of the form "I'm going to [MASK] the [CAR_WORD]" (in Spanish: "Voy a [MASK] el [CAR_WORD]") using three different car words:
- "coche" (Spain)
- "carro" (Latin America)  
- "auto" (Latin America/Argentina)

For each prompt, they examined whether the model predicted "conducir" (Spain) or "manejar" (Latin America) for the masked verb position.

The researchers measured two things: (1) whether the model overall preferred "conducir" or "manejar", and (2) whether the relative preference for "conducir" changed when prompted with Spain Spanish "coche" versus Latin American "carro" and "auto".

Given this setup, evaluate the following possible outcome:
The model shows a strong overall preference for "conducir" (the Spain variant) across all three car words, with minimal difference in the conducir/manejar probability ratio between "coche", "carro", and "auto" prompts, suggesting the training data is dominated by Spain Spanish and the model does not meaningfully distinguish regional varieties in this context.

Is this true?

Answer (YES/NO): NO